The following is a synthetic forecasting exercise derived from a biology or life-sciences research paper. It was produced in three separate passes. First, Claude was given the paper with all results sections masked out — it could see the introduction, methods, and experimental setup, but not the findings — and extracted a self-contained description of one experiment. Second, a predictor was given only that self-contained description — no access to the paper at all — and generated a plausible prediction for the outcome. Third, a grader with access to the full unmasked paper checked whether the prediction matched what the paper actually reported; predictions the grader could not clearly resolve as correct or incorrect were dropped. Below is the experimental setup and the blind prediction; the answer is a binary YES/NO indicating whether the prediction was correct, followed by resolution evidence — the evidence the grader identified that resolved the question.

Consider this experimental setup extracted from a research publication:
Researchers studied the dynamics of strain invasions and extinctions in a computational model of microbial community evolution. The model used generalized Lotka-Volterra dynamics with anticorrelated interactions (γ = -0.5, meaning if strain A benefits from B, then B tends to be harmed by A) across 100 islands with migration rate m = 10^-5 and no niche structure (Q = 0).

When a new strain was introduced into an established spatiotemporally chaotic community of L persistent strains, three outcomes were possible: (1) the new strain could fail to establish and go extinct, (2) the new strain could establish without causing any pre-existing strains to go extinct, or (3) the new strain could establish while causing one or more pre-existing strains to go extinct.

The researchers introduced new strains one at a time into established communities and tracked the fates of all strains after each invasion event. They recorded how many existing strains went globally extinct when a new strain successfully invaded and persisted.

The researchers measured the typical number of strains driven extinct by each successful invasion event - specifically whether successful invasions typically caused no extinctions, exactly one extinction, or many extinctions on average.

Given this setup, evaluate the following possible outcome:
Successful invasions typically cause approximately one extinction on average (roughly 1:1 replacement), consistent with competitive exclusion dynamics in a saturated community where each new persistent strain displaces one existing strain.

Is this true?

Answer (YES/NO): NO